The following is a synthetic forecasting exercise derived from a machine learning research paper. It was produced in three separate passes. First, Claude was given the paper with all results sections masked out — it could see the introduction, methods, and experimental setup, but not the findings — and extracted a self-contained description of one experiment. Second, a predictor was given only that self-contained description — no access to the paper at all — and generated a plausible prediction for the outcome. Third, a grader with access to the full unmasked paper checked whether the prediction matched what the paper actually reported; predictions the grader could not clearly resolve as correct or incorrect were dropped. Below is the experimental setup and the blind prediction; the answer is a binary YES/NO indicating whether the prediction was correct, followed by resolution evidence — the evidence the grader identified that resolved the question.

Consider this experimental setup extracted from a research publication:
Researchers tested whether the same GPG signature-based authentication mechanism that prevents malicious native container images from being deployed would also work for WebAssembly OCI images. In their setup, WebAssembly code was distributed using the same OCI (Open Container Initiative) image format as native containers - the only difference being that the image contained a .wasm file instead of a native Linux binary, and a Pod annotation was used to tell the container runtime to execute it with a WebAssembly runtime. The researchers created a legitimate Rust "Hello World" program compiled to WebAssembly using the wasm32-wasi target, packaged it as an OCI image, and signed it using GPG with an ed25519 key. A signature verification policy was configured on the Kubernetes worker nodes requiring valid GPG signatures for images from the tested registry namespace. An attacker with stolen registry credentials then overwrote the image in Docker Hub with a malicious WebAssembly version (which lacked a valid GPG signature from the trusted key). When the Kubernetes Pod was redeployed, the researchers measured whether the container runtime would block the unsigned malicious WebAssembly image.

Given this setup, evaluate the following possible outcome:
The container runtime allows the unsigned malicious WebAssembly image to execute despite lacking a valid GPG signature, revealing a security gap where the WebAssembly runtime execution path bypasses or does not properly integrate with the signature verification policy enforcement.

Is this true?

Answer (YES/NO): NO